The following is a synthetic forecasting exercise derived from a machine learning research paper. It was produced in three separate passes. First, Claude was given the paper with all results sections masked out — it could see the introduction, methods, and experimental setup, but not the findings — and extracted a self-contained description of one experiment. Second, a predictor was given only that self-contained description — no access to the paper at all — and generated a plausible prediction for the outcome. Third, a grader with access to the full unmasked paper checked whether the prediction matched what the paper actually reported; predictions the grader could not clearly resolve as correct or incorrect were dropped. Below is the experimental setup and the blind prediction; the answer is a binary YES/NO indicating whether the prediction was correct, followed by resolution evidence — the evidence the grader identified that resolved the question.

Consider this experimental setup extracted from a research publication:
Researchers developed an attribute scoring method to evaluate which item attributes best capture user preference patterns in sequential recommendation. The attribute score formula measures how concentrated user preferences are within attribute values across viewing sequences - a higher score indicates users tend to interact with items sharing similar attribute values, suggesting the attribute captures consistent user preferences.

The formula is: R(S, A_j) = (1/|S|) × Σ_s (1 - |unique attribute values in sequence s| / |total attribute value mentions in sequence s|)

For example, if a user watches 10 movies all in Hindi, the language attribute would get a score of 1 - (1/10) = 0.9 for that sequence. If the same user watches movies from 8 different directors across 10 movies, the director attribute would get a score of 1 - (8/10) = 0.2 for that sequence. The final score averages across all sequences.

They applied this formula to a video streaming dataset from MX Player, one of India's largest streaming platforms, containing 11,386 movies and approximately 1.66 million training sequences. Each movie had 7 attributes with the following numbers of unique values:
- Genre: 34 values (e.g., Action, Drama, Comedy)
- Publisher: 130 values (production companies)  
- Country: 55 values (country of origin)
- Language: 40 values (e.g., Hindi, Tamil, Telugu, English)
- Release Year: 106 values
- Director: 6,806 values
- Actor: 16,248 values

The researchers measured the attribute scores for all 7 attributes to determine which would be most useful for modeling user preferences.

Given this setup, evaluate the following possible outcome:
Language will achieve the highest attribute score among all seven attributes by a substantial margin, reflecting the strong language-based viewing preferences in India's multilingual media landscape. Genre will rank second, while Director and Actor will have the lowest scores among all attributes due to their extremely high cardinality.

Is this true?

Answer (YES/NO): NO